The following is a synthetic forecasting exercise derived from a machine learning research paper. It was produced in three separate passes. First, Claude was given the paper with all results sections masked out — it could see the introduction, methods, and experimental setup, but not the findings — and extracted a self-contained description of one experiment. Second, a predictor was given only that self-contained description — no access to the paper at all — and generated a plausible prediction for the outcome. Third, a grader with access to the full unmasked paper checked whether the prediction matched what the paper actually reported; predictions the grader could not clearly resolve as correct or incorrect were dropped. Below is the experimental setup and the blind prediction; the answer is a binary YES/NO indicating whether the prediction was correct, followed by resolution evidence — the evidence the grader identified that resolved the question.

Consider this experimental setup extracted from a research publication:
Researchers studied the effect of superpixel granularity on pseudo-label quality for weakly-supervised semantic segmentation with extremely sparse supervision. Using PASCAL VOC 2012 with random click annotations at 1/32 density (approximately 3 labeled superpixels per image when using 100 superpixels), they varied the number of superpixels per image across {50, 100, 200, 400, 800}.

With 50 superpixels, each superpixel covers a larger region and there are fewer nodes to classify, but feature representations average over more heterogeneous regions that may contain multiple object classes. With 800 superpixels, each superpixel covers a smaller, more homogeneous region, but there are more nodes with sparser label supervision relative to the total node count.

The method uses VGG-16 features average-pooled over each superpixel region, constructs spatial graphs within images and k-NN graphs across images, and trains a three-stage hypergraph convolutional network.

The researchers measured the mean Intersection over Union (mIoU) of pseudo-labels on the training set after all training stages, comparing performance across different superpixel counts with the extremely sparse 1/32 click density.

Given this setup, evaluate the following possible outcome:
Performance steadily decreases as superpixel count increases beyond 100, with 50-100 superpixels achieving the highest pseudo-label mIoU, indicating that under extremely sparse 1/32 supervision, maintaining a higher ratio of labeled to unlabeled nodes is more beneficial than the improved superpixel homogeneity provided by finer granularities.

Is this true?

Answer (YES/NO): NO